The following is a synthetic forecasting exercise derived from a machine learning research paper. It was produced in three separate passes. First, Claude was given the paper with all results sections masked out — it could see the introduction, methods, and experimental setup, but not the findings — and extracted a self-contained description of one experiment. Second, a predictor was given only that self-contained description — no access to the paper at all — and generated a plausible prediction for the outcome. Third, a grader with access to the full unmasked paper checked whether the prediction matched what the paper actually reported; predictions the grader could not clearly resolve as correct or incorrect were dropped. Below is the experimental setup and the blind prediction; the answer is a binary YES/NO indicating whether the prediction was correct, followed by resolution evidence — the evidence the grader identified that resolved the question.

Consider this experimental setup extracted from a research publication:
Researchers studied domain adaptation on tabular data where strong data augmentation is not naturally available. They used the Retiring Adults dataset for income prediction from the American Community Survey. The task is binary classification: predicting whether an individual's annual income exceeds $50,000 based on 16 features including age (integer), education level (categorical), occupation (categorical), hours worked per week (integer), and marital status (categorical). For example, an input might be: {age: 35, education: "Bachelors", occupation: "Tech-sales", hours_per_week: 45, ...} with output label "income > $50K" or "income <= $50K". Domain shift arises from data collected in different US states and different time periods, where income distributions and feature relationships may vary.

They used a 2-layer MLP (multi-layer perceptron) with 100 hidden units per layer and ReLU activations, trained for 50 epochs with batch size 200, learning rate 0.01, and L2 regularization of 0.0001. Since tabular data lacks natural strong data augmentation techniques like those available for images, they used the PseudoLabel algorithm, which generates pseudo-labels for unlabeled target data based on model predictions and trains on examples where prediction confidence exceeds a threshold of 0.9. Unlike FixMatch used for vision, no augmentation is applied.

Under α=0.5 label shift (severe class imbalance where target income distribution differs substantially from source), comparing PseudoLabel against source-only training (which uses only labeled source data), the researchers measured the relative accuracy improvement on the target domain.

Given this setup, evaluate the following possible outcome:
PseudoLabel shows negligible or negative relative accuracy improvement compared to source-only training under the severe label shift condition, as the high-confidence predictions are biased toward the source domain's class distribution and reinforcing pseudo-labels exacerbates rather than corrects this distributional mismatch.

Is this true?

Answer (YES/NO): YES